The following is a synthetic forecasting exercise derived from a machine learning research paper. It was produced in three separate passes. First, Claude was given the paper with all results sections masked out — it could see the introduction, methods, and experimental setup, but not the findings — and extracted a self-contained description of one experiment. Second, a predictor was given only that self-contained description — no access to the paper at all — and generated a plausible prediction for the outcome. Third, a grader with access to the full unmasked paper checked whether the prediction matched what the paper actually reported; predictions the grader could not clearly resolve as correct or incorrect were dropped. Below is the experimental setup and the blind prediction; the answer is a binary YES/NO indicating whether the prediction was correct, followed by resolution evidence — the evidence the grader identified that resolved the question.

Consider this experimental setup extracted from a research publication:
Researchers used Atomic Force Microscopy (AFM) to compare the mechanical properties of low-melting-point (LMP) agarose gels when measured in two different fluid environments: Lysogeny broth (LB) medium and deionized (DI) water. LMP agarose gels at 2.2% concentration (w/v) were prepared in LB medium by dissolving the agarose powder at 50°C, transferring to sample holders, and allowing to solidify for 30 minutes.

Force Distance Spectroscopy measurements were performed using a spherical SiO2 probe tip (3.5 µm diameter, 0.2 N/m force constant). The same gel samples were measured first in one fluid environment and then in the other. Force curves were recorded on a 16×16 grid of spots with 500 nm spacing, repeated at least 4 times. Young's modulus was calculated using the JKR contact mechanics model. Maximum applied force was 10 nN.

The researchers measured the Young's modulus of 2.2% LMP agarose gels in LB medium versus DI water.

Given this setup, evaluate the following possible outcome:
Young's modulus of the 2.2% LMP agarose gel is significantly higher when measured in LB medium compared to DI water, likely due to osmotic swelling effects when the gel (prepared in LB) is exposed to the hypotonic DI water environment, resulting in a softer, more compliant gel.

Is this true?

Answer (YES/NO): NO